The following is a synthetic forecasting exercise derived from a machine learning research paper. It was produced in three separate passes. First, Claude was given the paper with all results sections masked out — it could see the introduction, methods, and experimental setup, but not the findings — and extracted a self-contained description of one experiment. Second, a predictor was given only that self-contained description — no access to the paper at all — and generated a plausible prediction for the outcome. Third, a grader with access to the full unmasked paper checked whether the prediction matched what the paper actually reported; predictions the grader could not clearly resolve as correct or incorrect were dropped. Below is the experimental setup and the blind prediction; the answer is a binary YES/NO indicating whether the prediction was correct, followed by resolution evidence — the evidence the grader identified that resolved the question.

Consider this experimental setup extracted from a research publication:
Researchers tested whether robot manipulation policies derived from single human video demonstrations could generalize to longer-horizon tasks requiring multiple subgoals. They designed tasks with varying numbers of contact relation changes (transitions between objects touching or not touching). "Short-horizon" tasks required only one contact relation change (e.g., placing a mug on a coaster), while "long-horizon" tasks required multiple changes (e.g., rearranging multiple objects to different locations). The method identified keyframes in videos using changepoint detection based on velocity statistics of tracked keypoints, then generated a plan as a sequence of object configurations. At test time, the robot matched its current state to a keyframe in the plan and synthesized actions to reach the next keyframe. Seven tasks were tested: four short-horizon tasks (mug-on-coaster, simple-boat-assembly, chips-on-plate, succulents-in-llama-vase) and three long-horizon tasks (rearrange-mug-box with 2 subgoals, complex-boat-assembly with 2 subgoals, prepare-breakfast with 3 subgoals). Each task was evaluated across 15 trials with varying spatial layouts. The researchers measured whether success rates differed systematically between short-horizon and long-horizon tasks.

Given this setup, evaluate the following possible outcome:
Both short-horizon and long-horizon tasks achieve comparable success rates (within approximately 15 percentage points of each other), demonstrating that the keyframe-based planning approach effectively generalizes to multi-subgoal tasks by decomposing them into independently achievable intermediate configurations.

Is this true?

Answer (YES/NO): YES